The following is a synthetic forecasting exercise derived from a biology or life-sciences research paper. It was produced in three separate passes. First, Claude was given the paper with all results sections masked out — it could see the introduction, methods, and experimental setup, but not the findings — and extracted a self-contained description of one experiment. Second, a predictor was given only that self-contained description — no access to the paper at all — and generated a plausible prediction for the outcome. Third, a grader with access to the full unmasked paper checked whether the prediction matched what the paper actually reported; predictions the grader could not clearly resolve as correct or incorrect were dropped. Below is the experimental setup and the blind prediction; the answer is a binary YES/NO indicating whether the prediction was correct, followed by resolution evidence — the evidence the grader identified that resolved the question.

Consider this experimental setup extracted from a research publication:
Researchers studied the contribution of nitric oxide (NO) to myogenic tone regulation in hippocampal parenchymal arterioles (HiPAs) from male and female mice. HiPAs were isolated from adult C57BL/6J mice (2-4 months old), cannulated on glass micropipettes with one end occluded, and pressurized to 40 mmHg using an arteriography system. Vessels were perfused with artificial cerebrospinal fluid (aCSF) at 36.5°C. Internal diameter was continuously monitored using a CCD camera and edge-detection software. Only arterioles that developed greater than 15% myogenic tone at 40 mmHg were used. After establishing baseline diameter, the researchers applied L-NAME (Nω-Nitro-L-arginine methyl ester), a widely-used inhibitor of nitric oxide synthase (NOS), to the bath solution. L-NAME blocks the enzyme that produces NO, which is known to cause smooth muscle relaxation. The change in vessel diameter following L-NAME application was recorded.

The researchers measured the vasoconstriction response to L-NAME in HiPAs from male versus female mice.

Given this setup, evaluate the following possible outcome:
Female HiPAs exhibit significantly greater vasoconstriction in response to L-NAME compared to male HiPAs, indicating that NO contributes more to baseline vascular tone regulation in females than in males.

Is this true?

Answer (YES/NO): YES